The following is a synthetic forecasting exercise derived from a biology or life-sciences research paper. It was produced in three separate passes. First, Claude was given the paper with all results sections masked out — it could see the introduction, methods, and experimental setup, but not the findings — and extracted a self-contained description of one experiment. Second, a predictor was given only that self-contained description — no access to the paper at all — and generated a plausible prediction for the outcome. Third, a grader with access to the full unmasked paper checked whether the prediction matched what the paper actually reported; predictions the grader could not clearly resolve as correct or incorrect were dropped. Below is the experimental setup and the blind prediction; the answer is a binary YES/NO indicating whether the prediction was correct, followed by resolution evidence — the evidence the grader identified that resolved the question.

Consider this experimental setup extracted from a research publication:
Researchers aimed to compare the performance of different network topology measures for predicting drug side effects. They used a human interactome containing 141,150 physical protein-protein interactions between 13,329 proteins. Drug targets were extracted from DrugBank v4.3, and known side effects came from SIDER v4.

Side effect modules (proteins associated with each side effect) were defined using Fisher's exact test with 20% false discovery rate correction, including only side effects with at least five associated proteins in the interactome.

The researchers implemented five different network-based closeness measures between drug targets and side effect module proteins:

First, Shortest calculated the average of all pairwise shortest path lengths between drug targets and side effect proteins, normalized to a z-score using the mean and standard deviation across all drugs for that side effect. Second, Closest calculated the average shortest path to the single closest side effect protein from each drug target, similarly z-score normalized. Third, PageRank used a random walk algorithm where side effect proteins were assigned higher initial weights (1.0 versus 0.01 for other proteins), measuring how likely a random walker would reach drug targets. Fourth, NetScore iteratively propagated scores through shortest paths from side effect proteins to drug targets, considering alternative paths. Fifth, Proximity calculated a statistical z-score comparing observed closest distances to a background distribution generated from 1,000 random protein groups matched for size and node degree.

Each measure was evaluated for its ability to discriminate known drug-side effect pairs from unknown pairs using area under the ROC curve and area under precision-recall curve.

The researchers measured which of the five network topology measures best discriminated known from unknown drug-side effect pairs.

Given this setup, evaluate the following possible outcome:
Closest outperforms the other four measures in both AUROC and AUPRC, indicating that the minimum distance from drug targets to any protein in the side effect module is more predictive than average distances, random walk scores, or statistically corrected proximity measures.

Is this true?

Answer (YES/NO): NO